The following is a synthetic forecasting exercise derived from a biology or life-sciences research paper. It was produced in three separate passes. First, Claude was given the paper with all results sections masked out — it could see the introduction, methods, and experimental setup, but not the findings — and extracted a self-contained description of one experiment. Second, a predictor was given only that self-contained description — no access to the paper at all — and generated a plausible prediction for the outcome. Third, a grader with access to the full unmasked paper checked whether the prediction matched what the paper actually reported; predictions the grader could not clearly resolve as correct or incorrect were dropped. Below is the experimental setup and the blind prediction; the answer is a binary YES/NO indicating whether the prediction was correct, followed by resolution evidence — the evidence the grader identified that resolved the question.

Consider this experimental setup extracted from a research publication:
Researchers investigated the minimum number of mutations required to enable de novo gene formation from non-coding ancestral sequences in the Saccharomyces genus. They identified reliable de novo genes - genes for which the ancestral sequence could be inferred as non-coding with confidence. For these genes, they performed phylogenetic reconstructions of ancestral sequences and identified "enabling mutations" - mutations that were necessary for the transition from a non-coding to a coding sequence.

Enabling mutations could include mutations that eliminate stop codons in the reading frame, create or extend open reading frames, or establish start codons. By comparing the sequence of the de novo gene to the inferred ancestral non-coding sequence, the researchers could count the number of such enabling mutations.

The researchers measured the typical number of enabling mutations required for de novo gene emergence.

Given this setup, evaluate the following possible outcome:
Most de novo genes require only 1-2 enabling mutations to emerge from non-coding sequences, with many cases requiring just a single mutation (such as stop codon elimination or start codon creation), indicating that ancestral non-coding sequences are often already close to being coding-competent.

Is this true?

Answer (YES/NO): NO